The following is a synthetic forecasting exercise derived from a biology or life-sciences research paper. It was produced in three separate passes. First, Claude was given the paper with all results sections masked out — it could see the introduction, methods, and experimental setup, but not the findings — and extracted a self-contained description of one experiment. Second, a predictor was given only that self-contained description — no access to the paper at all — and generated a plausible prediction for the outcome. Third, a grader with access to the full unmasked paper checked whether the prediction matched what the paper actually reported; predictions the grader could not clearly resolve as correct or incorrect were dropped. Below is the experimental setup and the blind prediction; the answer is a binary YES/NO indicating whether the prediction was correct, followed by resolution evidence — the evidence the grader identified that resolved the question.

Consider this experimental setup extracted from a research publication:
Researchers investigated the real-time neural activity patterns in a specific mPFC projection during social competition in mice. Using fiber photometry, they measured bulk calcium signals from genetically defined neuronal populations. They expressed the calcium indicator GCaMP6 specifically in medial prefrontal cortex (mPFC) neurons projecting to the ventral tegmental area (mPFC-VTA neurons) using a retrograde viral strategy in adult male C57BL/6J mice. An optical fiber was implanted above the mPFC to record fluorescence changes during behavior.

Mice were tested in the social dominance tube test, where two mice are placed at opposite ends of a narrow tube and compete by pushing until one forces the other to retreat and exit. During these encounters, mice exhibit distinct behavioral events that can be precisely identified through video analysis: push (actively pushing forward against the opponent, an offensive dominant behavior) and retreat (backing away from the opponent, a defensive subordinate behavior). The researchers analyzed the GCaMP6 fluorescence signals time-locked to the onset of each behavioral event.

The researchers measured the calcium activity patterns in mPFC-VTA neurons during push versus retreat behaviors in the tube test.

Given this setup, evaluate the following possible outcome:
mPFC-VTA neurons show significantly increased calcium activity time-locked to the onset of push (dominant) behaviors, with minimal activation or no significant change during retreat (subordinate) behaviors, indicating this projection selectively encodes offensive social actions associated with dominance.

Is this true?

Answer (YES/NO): NO